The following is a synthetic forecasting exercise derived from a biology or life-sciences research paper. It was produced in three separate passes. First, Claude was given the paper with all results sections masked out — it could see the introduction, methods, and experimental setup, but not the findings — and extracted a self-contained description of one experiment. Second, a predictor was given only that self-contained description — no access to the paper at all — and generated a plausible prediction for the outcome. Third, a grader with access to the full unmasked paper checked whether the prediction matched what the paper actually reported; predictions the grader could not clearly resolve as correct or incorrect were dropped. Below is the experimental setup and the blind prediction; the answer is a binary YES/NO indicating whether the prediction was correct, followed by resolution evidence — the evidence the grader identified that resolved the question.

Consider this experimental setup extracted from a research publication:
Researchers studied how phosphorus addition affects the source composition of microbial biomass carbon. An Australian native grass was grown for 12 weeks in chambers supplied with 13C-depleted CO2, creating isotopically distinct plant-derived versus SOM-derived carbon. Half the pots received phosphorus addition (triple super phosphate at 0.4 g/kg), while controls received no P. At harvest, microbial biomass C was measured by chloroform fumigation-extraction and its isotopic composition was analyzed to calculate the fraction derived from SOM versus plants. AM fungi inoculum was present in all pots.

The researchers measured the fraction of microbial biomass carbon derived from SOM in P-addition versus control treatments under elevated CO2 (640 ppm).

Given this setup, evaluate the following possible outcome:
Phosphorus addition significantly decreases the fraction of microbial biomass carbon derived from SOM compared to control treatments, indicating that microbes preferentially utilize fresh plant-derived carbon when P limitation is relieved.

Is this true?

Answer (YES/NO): NO